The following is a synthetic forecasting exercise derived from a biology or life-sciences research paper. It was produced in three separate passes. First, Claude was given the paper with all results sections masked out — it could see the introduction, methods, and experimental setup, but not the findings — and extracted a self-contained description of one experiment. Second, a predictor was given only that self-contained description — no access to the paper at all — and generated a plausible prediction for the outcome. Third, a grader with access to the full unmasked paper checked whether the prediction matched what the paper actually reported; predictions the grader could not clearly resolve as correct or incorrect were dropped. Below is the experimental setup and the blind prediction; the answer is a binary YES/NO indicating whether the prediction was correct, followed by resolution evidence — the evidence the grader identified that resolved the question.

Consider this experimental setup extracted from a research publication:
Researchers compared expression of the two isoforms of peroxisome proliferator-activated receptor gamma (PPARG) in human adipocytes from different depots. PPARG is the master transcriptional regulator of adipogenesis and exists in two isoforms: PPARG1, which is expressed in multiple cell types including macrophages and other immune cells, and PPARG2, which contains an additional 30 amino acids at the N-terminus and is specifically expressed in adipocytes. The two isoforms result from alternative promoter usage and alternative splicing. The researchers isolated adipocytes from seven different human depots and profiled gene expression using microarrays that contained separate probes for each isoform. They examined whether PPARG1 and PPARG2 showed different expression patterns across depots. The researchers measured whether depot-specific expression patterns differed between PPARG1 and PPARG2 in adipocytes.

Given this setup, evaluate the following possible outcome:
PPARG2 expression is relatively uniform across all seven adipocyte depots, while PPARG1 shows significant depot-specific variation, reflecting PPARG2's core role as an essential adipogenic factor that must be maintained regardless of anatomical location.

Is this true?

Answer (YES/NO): NO